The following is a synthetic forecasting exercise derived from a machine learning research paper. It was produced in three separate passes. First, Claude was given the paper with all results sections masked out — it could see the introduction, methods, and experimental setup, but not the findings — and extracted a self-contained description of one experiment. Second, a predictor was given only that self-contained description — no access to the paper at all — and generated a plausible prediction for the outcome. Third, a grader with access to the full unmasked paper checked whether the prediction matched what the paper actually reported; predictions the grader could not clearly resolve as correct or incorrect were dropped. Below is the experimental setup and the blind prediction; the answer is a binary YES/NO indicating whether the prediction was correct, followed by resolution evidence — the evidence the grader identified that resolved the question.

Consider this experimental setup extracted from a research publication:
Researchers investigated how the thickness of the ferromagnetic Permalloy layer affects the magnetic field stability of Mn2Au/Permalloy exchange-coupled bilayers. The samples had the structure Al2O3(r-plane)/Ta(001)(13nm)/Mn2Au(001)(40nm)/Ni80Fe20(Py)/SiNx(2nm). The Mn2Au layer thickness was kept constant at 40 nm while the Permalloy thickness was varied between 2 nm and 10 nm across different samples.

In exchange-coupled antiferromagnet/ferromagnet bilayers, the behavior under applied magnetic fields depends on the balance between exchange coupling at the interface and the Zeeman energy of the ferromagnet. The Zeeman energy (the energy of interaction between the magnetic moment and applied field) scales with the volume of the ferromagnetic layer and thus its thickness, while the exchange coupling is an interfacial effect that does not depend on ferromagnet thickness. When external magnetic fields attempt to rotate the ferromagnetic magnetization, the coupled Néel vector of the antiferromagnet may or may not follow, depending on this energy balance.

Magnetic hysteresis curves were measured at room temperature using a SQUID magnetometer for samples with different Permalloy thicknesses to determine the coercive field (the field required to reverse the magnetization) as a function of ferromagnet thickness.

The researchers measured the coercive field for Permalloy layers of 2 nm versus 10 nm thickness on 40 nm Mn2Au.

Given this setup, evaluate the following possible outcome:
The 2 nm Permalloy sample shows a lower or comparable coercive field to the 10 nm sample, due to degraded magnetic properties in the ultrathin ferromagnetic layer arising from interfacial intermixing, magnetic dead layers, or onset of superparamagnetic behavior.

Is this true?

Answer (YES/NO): NO